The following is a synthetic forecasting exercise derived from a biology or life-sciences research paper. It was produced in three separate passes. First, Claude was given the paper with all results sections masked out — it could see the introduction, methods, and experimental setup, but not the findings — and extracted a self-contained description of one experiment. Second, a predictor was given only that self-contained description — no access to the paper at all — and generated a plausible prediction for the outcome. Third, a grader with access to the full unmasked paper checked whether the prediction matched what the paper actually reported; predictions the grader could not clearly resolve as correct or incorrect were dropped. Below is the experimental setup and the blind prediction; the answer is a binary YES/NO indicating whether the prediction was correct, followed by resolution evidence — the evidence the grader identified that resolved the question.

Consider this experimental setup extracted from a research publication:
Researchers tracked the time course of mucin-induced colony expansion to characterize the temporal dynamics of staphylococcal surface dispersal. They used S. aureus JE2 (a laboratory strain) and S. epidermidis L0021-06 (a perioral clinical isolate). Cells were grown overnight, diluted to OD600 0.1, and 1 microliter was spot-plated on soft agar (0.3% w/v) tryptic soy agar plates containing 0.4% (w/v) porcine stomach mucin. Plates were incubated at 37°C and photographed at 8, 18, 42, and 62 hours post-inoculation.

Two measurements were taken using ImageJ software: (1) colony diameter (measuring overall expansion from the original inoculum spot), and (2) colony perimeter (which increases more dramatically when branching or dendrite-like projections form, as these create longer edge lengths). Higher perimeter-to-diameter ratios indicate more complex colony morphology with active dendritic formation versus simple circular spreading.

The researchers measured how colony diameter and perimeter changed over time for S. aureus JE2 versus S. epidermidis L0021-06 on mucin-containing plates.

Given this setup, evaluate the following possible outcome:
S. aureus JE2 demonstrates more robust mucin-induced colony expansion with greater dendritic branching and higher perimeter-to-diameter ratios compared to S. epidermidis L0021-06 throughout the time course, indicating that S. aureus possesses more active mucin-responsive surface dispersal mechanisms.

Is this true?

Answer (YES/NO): NO